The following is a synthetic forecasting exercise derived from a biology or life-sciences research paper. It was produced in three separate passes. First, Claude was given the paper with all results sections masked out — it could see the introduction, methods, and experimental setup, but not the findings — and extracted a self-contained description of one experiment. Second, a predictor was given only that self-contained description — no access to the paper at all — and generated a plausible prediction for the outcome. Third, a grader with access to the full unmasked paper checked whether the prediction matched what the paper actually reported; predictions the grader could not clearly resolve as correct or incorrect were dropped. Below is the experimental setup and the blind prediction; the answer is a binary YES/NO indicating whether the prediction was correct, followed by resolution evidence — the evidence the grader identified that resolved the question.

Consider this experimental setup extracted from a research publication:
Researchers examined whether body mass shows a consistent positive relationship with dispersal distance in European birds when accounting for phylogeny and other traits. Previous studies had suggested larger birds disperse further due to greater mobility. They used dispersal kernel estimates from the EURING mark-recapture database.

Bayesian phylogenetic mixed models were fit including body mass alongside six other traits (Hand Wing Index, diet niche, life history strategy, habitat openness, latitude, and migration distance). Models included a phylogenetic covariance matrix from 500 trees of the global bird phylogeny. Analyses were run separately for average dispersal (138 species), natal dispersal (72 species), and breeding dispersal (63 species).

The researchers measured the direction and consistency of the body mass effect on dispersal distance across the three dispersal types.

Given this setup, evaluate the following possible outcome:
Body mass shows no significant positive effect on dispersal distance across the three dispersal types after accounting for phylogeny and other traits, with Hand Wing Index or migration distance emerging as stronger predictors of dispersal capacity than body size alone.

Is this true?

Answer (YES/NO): NO